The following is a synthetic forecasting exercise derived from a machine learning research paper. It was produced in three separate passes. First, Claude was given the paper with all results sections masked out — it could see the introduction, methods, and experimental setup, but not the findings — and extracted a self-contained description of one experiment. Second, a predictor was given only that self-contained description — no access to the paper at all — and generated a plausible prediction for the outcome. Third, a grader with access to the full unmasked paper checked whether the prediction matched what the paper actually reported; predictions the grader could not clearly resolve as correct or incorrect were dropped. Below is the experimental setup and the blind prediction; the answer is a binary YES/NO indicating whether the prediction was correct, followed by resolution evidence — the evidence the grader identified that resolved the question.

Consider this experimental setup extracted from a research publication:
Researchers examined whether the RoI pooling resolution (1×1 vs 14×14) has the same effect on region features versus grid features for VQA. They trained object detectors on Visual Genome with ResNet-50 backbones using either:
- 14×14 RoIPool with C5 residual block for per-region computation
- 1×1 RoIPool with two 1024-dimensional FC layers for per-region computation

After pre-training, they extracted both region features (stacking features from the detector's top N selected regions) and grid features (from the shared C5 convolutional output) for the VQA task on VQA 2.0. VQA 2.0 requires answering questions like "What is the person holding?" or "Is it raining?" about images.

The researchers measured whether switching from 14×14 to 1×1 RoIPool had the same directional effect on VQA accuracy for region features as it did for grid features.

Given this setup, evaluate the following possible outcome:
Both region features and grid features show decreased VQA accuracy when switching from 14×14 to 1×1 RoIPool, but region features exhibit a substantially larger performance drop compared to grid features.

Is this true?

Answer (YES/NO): NO